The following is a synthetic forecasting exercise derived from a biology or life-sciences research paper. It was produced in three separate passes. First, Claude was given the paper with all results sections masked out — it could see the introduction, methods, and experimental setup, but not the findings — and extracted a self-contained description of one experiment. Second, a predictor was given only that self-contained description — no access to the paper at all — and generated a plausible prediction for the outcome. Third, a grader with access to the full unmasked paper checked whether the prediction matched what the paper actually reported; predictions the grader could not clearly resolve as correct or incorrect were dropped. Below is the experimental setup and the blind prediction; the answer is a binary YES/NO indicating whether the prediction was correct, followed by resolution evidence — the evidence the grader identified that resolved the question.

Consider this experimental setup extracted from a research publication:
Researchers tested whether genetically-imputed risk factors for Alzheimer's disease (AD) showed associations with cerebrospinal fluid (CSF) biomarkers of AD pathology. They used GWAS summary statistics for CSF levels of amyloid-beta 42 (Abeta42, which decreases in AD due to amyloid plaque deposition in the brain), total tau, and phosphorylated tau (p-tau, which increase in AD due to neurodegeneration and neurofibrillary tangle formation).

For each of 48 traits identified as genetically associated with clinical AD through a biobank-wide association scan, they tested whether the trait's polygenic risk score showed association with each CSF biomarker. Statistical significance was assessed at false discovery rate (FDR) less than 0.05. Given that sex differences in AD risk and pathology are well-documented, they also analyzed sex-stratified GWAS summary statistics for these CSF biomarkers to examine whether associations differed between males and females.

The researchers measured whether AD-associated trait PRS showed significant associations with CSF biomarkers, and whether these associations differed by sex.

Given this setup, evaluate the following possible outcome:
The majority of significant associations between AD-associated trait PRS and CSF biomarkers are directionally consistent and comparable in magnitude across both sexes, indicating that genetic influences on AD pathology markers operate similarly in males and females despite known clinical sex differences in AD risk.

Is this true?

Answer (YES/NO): NO